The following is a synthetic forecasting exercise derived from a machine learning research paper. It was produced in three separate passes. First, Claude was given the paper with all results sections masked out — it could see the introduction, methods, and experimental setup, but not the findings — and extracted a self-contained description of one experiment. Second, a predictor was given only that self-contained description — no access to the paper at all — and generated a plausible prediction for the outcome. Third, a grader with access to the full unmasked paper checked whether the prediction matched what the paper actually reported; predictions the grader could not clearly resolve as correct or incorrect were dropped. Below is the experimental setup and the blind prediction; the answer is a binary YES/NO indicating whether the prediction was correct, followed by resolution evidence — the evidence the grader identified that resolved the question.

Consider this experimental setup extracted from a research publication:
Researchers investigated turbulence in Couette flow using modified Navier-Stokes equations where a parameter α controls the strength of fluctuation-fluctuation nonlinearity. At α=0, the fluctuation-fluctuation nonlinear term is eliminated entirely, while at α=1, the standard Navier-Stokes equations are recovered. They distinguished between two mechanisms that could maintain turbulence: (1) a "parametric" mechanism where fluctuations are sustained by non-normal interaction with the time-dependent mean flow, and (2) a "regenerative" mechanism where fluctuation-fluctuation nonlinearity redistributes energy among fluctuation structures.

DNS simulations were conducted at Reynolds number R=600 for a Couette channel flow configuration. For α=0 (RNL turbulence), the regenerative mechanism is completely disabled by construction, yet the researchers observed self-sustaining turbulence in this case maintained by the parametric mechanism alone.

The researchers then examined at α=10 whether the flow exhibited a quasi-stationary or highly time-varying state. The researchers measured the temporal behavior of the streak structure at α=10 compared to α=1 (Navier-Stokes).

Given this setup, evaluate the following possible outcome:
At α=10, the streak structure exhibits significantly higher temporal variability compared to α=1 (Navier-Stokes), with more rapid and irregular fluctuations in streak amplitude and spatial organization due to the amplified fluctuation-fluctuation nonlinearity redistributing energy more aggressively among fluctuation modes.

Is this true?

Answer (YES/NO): NO